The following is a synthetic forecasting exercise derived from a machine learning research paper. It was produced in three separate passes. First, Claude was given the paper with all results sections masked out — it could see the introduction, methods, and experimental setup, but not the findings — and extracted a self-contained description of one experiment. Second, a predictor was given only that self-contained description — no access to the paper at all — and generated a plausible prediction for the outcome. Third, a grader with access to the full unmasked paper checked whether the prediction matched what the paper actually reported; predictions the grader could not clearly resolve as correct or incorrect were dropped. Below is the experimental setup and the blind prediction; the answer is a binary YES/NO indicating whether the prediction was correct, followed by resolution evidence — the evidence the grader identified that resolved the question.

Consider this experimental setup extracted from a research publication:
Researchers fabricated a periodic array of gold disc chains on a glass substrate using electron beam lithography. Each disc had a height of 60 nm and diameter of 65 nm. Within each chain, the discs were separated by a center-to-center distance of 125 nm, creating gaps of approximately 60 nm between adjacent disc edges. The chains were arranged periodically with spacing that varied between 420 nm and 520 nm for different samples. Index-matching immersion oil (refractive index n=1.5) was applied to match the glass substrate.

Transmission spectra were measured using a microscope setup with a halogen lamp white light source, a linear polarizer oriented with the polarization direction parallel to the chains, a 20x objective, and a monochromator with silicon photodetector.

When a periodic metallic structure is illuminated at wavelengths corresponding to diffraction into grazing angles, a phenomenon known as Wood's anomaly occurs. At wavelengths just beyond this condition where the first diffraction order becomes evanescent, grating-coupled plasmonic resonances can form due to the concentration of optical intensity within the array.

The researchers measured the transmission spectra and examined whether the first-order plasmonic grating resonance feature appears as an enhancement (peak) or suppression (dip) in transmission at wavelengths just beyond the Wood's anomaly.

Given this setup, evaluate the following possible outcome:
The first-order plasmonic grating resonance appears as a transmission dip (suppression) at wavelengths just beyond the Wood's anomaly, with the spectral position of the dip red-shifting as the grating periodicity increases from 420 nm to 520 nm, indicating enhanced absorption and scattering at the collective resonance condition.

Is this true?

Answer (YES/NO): YES